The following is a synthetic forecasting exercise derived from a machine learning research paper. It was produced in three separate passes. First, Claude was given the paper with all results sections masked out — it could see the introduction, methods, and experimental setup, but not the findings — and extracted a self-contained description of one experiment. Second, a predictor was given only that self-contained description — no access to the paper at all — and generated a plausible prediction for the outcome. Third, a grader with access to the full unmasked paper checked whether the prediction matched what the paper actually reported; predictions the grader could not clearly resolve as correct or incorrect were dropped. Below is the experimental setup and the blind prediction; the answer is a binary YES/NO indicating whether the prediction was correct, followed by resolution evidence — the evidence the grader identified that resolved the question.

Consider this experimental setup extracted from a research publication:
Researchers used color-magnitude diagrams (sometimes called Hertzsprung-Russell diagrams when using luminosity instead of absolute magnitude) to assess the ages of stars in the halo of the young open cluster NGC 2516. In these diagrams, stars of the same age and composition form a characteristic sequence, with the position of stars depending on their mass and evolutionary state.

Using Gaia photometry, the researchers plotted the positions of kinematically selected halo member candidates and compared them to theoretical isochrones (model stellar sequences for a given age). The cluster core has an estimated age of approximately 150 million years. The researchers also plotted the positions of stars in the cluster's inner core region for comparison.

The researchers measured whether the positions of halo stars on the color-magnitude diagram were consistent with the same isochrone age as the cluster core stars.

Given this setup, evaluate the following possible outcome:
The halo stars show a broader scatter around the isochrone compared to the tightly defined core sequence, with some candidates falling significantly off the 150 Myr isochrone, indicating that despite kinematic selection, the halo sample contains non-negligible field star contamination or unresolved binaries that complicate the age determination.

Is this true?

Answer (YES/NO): YES